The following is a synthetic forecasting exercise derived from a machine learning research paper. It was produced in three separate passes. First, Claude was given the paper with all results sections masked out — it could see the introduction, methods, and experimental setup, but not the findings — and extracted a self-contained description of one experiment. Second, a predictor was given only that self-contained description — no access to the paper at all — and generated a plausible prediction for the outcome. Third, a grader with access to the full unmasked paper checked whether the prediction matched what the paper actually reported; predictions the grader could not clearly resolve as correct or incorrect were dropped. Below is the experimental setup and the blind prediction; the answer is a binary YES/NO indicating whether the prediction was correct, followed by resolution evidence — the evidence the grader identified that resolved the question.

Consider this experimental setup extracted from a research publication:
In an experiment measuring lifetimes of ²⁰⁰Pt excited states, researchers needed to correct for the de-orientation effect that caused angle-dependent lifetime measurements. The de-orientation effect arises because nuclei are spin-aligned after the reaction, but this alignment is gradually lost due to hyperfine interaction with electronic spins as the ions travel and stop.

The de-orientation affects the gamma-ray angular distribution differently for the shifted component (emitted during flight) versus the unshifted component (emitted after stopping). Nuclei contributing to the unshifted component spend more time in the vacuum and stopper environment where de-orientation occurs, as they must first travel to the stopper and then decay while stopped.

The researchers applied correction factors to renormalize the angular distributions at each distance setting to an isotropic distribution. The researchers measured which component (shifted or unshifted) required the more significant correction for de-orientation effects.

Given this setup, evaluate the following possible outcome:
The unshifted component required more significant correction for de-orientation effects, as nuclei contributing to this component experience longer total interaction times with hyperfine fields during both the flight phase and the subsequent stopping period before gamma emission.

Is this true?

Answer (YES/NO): YES